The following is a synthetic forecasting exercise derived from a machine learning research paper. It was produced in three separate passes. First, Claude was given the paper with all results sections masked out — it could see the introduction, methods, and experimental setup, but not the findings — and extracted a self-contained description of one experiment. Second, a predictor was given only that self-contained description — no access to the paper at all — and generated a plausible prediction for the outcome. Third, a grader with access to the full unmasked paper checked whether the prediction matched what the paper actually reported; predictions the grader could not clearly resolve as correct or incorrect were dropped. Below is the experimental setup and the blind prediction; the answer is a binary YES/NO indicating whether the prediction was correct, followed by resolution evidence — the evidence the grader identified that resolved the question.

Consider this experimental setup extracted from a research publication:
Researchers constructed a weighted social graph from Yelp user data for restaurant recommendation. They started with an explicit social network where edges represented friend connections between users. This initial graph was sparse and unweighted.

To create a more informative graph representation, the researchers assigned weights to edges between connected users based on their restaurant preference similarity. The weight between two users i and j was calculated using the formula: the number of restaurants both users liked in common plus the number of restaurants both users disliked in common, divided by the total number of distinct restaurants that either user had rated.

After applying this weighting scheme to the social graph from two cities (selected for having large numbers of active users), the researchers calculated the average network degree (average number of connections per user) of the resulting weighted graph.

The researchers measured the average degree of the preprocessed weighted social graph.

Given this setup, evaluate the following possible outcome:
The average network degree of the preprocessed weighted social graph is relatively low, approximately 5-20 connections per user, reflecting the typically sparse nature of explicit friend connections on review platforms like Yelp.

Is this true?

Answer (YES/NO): NO